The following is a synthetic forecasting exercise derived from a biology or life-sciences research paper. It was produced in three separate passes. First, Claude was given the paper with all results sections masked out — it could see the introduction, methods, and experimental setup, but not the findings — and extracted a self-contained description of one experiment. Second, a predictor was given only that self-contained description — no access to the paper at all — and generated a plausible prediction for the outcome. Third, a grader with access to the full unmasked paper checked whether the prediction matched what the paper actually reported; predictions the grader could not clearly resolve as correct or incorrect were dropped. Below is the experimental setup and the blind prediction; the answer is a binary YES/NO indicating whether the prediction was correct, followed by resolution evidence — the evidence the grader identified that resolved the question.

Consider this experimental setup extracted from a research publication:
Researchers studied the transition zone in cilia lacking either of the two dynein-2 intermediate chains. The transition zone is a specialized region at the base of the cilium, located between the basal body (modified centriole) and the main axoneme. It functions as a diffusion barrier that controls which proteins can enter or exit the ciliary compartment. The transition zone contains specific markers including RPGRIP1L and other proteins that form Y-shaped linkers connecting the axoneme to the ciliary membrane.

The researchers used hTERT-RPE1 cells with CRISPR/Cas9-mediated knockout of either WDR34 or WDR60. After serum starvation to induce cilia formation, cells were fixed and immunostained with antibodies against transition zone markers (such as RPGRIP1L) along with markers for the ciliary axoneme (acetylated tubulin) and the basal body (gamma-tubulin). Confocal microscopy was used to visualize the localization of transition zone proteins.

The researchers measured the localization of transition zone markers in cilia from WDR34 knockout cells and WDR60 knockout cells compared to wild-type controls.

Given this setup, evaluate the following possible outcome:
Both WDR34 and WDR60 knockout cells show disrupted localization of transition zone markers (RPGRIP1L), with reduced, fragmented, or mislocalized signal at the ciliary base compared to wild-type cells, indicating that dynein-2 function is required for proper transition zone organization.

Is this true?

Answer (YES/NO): NO